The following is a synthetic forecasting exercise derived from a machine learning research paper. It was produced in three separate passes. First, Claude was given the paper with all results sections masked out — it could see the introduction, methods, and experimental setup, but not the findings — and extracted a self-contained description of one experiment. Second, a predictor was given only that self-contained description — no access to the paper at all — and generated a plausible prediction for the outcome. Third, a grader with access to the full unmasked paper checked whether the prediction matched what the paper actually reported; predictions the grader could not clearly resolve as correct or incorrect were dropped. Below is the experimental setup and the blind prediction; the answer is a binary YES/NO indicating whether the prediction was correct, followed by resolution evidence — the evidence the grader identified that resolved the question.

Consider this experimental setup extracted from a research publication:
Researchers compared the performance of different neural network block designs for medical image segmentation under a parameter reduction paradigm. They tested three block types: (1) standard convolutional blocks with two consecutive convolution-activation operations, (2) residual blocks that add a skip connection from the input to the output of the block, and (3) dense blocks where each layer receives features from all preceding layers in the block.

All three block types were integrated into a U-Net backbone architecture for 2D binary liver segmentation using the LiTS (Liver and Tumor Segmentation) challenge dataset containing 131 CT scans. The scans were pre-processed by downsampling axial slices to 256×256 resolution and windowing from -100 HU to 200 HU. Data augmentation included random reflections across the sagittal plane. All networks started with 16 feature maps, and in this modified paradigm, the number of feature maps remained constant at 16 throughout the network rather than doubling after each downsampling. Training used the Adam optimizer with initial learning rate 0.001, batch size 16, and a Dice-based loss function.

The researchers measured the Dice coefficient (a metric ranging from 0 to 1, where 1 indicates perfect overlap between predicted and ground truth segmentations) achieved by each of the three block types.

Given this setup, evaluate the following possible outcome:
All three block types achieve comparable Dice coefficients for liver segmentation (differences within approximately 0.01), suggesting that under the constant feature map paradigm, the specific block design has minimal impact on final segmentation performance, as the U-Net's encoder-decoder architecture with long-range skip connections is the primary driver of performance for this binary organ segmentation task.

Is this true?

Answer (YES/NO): YES